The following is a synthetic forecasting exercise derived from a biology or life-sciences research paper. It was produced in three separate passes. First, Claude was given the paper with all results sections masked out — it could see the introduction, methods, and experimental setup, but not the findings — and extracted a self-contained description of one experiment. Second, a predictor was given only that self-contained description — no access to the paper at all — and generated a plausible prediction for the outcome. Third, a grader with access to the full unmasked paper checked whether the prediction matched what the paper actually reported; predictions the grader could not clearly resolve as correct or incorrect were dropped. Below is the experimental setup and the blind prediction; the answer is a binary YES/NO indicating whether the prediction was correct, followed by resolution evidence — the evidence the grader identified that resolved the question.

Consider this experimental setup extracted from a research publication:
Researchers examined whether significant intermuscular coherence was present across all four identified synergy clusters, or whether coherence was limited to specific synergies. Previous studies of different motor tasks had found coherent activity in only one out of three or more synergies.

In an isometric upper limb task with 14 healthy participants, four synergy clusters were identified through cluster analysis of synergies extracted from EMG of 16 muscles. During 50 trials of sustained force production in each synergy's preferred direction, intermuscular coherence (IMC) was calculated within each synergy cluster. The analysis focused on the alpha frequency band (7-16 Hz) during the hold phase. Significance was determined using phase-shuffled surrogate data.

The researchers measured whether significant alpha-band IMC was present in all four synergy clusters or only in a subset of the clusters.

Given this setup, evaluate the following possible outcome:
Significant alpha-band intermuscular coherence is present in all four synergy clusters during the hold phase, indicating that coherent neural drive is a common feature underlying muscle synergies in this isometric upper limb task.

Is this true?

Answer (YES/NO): YES